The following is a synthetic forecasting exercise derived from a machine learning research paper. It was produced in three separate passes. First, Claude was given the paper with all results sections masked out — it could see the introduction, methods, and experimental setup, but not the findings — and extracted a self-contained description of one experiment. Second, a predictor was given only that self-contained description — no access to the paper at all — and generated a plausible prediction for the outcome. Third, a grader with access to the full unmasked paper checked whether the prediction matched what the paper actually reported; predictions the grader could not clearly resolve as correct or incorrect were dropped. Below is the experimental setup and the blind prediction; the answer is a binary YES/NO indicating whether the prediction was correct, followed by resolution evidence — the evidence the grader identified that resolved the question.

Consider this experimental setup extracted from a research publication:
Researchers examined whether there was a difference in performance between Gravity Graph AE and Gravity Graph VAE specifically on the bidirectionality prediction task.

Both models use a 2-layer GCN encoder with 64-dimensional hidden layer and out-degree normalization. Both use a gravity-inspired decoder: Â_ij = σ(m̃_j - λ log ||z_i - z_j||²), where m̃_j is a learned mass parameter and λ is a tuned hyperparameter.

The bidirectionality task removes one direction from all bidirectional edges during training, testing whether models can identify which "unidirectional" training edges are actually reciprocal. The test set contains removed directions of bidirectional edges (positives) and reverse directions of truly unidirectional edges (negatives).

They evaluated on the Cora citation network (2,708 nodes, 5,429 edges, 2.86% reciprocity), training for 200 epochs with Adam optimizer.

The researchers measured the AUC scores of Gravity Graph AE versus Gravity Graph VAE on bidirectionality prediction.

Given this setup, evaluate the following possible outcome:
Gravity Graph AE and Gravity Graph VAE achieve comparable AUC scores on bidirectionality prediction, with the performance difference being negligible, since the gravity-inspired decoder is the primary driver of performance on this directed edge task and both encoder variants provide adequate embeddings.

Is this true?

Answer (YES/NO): YES